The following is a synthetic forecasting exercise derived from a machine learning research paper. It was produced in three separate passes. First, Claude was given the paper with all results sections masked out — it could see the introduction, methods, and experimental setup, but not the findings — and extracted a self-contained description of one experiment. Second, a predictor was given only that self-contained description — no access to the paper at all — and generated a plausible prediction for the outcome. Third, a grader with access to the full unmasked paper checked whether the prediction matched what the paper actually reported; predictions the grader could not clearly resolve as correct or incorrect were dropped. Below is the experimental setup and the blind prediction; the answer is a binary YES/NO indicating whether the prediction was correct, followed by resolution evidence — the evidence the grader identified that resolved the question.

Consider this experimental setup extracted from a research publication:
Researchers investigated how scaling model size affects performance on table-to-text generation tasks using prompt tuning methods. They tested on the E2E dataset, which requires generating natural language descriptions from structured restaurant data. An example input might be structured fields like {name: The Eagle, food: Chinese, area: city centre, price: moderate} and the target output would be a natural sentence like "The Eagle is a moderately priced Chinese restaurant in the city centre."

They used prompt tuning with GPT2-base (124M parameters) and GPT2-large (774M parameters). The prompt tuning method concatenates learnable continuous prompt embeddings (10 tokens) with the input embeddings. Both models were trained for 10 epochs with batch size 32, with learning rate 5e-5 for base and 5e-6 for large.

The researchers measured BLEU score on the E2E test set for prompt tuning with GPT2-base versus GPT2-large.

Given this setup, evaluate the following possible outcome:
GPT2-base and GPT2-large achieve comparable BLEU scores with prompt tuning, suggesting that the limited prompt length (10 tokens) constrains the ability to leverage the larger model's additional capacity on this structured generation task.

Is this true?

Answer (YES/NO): YES